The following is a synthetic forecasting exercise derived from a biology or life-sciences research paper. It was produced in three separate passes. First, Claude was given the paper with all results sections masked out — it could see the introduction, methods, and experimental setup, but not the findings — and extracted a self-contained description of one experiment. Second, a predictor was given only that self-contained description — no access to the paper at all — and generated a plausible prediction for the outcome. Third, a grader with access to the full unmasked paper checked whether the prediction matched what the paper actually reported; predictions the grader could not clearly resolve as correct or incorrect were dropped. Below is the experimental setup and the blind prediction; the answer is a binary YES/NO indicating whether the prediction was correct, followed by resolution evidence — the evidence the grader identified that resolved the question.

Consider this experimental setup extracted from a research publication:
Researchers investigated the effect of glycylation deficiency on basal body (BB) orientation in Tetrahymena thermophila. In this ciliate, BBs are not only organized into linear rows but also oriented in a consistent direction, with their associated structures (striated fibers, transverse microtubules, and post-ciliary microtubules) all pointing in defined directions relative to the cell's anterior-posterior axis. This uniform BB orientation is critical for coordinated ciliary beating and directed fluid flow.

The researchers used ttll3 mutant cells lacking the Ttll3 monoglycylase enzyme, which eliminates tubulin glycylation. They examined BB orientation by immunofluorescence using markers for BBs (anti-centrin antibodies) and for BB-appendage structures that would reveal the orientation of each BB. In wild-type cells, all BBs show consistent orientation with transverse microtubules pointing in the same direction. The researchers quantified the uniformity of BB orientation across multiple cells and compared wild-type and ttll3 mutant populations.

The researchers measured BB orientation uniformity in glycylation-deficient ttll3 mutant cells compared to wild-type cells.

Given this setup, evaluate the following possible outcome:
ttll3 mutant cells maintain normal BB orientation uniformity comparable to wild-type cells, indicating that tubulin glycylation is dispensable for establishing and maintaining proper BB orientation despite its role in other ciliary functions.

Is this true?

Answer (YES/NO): NO